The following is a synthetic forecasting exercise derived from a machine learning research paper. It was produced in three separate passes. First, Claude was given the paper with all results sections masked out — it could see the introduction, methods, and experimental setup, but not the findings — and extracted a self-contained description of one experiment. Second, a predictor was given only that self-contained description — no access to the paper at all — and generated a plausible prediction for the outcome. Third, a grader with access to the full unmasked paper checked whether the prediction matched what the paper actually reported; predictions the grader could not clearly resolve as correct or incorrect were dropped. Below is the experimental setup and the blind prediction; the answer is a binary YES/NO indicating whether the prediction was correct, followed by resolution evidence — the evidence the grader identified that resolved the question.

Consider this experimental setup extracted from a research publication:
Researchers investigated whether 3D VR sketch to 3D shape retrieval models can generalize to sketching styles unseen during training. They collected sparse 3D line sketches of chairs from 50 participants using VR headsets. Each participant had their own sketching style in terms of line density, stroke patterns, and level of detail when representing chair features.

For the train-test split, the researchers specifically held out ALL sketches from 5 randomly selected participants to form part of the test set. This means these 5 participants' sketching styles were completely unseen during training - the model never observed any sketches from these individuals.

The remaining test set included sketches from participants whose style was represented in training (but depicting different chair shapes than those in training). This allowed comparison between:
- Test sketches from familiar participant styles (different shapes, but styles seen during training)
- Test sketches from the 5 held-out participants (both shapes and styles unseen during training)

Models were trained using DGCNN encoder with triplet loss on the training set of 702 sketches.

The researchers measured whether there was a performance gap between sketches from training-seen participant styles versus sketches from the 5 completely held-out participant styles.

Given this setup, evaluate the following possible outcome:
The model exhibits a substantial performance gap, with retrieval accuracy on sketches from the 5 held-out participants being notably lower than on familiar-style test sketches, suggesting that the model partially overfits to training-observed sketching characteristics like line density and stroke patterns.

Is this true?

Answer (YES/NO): NO